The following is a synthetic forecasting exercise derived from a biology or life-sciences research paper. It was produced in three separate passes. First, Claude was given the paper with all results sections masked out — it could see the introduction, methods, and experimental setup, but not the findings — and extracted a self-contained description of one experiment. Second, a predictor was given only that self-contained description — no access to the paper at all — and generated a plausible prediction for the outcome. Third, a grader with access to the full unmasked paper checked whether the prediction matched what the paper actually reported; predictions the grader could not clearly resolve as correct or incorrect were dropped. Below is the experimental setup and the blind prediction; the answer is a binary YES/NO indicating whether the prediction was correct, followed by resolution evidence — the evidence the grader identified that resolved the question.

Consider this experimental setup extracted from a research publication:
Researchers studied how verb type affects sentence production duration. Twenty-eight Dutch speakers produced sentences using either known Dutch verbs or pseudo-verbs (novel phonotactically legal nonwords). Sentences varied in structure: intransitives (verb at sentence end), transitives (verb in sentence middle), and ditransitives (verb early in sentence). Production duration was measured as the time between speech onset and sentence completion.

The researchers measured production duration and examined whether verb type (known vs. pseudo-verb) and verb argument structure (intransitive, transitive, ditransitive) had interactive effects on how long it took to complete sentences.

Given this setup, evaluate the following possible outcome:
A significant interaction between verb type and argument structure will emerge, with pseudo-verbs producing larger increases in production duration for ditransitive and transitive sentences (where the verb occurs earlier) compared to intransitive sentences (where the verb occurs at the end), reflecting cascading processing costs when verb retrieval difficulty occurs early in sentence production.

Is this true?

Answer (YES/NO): YES